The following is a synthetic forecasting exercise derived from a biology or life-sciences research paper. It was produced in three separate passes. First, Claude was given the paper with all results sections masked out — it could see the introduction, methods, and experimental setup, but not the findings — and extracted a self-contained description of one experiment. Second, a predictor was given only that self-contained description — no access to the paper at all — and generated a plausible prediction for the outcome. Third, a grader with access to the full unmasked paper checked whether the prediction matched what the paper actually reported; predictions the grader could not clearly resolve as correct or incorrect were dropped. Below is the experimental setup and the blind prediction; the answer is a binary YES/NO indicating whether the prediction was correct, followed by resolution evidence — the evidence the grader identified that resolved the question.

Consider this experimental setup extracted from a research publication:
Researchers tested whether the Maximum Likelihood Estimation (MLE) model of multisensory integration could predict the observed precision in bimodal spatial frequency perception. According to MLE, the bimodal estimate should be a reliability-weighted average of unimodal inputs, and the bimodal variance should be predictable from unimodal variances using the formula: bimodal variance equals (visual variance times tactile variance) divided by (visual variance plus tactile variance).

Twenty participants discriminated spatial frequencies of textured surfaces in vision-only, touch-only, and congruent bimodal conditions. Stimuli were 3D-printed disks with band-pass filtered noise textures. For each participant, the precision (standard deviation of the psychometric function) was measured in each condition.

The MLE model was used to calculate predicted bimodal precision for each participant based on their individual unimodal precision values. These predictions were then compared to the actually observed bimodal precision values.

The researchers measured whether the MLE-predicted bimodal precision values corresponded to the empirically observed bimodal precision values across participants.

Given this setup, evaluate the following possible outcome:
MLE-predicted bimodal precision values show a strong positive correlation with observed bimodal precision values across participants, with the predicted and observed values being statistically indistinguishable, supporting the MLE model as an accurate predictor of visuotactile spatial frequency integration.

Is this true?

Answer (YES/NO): YES